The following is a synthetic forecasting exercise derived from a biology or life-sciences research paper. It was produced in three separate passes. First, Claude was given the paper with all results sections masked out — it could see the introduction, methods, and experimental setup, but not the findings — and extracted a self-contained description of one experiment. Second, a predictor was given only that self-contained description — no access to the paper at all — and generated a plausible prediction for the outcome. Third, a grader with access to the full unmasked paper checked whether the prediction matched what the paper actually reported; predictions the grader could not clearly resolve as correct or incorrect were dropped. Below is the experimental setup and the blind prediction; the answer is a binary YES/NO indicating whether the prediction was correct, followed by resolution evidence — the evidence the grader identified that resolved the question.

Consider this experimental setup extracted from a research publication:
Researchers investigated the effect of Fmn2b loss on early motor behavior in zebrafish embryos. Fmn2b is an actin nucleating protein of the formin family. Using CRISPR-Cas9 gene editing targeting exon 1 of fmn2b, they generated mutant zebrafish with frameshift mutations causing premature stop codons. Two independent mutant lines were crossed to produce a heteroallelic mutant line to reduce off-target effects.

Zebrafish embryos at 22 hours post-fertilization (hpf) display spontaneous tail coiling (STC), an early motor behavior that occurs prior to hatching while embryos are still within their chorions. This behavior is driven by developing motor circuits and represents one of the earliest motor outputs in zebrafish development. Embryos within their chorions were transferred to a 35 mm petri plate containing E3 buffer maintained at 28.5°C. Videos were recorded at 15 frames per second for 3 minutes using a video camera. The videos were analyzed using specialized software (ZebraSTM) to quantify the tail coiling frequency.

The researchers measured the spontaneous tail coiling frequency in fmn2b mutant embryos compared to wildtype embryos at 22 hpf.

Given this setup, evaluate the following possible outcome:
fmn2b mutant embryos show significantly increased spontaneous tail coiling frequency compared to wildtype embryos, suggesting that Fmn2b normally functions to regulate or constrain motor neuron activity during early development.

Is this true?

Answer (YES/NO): NO